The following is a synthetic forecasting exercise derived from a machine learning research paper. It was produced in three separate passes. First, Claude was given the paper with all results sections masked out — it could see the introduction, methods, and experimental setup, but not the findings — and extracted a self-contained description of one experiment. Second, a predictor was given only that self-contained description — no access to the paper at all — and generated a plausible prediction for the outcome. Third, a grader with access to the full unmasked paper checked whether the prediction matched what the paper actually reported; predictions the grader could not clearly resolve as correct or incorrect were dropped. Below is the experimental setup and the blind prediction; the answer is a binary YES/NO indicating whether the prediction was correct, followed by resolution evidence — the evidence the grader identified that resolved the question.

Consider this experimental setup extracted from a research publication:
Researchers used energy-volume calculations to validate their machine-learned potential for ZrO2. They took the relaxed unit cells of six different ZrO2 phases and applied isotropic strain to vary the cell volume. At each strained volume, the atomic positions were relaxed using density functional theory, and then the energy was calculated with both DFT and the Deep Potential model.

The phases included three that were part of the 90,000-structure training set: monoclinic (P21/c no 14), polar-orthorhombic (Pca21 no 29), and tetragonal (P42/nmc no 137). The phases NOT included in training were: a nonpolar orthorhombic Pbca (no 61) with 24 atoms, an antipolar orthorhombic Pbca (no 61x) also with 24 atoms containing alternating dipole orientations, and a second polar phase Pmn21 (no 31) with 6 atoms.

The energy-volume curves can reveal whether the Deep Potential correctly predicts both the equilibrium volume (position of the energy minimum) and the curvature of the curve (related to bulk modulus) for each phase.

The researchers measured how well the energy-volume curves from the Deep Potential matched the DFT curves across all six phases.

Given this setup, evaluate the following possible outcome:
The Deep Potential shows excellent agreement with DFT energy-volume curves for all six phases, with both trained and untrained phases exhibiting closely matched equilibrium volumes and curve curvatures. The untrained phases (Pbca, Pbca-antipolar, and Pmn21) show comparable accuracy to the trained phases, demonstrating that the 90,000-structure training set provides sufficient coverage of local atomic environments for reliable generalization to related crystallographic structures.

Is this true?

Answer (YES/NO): NO